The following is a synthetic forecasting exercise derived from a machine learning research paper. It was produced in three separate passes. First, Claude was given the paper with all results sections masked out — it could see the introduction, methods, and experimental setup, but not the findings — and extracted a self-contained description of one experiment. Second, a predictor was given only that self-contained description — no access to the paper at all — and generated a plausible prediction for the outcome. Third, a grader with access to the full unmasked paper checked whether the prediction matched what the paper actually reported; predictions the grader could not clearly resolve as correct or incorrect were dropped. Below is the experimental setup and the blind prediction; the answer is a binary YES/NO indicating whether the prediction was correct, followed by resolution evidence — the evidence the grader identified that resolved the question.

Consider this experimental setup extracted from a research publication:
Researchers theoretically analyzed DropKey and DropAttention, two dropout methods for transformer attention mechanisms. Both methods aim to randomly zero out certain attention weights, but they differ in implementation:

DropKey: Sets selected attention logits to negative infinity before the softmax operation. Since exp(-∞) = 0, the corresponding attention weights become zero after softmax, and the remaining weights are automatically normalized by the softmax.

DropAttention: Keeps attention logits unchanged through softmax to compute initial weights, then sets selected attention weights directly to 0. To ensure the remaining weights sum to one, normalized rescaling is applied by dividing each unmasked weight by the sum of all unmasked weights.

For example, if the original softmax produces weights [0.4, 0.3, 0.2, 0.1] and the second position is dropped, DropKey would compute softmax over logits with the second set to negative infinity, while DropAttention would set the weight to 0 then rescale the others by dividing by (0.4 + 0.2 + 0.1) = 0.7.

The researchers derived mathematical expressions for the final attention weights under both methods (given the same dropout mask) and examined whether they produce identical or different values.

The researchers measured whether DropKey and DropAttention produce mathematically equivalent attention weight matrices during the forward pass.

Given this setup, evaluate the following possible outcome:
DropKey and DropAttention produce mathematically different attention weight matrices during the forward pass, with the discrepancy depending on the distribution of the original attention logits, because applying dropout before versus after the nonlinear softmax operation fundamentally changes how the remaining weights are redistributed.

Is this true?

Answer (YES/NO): NO